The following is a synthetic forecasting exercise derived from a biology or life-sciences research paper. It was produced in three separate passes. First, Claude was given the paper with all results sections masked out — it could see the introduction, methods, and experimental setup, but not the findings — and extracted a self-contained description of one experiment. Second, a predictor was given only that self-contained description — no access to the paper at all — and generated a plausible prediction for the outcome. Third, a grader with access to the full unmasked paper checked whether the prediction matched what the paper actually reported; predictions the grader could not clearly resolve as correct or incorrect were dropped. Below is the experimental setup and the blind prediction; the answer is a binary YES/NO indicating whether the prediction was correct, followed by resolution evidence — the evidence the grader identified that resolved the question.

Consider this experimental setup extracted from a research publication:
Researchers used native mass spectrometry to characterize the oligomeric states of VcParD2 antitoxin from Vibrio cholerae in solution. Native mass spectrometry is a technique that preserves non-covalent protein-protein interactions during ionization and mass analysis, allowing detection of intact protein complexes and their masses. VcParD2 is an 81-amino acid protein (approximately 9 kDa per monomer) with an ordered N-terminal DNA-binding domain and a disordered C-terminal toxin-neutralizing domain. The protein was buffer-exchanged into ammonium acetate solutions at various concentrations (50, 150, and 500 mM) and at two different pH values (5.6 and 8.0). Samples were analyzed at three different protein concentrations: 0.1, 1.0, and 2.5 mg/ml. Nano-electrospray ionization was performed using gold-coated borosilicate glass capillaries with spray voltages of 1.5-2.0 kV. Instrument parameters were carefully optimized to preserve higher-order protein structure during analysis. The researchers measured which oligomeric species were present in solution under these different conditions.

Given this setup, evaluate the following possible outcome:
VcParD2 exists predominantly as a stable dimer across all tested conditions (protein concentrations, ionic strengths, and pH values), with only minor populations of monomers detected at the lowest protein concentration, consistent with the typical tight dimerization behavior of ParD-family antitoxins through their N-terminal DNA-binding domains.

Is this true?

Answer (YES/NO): NO